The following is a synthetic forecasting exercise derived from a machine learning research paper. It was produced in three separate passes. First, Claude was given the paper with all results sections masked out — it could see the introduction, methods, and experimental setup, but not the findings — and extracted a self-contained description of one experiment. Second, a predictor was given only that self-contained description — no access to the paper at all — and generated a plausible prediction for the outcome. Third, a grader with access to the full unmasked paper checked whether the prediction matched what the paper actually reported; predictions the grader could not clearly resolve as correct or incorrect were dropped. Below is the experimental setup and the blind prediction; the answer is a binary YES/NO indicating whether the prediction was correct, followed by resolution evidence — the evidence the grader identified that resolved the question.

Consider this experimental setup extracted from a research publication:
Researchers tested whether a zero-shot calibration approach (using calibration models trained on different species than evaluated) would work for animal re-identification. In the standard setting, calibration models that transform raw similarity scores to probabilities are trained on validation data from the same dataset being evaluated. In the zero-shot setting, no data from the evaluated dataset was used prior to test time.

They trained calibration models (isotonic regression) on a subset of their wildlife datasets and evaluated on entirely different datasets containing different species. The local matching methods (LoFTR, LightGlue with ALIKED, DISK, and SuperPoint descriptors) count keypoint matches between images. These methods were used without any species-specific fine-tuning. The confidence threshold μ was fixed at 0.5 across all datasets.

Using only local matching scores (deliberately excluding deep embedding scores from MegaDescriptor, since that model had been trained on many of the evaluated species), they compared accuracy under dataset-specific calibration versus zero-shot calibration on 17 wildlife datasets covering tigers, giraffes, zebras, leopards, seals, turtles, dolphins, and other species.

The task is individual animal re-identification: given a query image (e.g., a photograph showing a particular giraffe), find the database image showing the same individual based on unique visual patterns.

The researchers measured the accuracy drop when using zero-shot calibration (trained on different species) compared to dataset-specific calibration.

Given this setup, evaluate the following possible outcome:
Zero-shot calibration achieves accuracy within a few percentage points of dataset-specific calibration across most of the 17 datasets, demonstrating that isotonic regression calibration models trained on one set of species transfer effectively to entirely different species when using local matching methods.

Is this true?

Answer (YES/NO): YES